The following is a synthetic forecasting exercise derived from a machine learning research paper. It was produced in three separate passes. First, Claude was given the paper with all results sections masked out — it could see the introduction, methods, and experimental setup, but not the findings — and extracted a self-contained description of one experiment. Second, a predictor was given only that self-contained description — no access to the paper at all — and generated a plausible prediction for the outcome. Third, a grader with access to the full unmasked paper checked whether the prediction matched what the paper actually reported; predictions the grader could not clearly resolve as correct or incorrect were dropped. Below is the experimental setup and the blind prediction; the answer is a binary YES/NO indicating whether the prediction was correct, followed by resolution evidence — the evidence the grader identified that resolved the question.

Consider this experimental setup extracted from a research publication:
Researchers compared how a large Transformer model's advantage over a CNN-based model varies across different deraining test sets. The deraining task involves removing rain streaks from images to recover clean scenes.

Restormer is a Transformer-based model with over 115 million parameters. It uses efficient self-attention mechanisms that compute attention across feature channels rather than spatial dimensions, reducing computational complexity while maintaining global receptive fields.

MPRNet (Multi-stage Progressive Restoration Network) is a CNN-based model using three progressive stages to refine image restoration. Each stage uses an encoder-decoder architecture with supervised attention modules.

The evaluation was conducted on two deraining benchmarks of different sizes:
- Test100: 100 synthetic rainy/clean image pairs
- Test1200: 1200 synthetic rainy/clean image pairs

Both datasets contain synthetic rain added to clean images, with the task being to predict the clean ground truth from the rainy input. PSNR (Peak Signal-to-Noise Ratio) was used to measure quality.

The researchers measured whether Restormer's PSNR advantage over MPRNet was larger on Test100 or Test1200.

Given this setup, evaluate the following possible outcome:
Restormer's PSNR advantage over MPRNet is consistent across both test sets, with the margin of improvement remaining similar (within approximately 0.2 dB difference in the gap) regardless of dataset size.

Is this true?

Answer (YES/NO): NO